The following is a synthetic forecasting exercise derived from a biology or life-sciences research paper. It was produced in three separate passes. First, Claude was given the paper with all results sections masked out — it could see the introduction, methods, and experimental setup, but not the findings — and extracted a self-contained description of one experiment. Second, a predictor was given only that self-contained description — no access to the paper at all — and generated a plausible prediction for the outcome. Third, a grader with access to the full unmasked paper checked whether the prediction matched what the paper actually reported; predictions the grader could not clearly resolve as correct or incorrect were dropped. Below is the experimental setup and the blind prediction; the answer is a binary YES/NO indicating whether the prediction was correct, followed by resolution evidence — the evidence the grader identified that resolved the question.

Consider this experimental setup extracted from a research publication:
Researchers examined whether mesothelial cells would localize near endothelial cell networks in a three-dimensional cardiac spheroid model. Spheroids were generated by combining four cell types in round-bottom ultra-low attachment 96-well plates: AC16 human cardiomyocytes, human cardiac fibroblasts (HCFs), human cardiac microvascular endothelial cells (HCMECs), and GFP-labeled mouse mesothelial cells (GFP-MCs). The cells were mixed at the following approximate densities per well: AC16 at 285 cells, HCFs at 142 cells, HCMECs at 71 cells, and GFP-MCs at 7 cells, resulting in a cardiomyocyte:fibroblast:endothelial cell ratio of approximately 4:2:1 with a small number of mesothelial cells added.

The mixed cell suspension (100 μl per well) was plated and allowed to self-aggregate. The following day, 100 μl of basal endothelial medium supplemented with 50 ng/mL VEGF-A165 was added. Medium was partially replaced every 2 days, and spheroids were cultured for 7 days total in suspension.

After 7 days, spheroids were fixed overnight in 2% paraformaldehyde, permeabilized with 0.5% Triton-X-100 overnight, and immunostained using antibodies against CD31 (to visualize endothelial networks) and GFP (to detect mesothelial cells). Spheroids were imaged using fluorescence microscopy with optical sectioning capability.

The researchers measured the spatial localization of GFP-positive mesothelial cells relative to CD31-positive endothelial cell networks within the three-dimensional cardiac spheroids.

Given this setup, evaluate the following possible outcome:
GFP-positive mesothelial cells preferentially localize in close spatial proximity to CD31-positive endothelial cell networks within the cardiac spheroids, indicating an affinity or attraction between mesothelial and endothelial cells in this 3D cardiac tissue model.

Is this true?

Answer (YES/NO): YES